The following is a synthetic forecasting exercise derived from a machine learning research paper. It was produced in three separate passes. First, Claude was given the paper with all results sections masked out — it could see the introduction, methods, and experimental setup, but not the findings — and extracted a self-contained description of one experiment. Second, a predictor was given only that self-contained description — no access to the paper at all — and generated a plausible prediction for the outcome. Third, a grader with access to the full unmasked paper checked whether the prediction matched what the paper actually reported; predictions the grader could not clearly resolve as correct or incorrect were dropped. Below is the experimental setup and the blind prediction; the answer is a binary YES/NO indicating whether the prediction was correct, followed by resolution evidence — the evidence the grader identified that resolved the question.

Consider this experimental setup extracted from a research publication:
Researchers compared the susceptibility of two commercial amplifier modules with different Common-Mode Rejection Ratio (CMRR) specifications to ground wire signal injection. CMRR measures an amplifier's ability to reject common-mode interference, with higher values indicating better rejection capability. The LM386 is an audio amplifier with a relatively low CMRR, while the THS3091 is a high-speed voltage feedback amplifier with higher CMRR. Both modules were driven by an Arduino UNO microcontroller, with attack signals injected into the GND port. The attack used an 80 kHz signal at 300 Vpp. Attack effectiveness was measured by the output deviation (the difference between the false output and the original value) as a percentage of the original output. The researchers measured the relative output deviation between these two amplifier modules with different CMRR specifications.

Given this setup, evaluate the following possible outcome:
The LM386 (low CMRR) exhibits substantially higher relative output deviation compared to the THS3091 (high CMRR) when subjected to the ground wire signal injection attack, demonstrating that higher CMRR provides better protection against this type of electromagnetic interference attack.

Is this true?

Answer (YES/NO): YES